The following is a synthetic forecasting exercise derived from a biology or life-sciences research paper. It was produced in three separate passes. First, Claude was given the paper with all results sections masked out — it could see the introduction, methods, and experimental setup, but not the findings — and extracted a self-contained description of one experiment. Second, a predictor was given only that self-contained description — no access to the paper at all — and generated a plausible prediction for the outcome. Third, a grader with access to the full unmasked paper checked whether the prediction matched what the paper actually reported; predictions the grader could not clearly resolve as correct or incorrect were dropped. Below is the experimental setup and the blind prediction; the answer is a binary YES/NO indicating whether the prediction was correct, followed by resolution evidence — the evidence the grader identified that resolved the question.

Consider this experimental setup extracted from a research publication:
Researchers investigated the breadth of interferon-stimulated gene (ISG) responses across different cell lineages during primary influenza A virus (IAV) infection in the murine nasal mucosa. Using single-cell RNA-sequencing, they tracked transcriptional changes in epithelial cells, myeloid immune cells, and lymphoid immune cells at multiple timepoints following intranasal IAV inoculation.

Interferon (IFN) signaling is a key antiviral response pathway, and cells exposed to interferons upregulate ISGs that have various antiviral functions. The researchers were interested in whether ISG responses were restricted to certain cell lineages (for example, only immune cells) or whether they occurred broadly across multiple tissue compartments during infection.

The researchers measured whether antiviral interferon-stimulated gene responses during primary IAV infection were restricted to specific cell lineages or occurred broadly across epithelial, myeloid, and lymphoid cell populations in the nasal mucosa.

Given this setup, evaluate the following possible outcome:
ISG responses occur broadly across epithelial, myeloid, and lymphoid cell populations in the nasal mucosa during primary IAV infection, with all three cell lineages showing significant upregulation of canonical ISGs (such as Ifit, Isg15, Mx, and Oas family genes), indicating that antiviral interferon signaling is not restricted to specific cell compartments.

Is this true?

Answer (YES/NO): YES